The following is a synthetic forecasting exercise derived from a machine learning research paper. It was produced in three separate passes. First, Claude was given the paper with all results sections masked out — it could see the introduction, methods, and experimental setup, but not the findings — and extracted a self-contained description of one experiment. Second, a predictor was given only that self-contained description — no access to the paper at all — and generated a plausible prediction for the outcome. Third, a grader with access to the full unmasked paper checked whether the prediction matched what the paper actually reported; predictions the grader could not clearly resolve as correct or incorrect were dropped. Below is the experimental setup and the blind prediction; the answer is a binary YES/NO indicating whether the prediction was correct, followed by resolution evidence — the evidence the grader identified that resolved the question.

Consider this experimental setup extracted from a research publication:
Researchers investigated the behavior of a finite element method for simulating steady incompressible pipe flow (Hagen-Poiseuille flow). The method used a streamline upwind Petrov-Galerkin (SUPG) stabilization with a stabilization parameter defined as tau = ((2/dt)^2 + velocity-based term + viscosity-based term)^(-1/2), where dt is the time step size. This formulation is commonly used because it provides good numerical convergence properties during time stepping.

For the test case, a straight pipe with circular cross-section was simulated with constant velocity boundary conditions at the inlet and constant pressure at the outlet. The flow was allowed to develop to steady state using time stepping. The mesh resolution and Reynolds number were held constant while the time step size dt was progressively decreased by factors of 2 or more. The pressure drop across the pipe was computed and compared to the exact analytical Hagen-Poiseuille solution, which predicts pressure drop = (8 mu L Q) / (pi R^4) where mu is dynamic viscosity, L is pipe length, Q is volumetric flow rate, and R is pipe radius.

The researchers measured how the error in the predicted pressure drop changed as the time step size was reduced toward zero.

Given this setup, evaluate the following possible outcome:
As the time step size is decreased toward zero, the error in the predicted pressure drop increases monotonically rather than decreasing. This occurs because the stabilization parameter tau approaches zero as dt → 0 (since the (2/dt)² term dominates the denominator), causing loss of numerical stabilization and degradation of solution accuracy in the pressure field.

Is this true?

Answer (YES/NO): NO